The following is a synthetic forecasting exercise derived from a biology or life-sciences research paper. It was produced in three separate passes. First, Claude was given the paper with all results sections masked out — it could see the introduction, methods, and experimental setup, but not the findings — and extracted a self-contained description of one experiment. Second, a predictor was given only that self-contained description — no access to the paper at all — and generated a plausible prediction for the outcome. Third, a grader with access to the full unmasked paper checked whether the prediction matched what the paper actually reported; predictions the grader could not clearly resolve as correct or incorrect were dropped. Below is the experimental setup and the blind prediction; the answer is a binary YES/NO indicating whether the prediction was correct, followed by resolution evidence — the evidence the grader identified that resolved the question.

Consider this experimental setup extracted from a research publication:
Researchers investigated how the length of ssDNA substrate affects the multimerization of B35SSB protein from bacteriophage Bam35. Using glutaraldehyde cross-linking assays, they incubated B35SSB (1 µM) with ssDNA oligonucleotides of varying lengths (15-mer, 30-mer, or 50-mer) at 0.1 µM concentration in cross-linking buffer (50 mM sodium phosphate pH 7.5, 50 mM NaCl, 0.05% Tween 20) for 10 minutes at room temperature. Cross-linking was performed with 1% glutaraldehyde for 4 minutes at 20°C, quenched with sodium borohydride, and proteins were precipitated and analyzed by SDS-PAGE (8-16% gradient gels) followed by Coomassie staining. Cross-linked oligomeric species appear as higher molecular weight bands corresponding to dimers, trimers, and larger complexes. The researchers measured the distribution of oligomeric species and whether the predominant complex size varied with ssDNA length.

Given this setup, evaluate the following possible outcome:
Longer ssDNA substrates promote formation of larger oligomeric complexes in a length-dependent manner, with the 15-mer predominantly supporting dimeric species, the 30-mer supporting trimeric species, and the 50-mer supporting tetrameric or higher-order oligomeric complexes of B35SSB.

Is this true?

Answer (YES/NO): NO